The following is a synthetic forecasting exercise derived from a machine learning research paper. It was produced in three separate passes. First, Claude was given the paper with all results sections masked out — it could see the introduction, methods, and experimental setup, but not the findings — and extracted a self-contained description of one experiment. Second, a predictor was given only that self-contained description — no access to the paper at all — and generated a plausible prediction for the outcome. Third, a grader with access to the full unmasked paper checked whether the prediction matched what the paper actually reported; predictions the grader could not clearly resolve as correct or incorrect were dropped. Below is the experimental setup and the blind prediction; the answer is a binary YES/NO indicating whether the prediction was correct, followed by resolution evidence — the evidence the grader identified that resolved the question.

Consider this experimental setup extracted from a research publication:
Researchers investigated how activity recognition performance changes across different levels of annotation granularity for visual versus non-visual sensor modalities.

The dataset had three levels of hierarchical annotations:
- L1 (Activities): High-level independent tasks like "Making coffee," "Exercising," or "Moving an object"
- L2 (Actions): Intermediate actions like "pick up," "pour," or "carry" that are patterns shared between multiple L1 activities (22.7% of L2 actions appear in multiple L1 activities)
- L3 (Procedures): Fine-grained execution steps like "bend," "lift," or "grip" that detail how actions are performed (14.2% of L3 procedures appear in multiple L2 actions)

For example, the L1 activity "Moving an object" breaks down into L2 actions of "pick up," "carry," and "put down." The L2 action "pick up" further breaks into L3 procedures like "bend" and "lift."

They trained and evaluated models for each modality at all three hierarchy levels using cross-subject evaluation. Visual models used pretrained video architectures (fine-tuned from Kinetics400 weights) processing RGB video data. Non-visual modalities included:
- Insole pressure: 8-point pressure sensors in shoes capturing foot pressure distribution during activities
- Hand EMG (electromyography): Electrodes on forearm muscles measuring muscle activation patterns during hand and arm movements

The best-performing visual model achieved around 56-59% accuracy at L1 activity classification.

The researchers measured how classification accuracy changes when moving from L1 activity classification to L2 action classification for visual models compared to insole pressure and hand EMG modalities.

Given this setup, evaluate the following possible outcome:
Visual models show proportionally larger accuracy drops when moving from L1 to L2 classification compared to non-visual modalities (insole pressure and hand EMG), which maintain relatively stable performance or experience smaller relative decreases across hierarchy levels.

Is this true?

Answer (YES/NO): YES